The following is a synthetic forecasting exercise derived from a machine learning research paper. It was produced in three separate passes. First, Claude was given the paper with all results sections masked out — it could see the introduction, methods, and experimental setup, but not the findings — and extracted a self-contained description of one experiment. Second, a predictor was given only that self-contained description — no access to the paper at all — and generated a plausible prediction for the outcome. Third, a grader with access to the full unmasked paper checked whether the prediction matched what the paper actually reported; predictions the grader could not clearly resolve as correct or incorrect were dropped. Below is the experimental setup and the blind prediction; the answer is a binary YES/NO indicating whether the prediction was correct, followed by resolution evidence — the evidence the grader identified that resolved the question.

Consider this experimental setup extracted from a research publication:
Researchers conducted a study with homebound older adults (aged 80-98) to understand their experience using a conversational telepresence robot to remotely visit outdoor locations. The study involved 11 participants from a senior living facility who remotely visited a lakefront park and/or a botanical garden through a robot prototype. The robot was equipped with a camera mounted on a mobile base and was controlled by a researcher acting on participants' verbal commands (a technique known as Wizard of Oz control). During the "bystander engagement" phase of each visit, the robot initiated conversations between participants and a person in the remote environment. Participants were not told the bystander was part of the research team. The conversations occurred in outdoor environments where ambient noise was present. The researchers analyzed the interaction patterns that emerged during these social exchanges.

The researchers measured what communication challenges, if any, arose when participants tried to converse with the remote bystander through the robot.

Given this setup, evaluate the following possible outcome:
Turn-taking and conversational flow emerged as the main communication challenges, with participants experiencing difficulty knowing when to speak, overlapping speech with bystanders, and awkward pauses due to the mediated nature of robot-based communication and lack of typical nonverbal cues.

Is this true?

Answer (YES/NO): NO